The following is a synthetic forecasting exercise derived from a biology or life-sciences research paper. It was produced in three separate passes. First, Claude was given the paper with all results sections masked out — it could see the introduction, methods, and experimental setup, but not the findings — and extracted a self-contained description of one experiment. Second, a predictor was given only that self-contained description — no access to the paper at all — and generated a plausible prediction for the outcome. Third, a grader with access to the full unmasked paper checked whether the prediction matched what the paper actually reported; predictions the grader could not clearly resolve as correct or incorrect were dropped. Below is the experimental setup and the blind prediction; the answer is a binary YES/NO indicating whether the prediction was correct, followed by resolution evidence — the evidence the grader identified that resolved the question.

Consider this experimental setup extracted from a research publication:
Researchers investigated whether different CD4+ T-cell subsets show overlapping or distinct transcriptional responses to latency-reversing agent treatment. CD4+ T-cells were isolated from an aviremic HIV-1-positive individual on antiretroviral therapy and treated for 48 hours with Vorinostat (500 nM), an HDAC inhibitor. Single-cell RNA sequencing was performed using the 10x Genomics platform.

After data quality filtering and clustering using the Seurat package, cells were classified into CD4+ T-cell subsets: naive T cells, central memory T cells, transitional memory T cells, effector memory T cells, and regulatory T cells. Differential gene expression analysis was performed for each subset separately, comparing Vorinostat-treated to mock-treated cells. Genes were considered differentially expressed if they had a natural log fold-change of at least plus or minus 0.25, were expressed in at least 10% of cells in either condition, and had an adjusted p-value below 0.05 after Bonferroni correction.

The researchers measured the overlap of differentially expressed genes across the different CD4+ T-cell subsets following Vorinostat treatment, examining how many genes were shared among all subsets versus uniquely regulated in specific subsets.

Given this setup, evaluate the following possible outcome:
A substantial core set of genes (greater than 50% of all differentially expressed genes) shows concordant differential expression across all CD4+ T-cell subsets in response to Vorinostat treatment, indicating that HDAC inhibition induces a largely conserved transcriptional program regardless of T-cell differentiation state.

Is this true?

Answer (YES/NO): NO